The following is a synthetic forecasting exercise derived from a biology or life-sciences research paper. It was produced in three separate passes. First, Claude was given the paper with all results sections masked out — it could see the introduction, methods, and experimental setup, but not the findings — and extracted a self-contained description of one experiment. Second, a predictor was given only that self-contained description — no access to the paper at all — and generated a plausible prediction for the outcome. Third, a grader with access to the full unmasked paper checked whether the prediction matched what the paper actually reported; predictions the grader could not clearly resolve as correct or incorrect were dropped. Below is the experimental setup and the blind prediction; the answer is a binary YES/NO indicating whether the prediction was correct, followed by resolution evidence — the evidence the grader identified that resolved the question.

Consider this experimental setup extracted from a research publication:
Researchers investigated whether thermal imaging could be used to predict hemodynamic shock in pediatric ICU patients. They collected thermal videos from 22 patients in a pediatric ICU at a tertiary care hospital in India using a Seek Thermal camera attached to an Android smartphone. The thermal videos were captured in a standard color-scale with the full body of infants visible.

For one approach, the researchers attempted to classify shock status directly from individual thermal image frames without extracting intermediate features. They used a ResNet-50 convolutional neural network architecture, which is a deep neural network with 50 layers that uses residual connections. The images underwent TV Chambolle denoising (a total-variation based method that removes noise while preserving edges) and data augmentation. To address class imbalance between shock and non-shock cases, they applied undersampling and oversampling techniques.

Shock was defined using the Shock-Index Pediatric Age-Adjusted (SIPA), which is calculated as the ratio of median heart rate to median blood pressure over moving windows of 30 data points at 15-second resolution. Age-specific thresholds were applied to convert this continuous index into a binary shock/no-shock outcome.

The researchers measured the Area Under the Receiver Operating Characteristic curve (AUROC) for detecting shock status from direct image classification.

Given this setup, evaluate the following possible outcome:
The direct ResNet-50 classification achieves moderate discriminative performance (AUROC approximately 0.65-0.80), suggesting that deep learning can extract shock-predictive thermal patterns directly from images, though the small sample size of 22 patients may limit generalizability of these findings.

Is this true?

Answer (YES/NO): NO